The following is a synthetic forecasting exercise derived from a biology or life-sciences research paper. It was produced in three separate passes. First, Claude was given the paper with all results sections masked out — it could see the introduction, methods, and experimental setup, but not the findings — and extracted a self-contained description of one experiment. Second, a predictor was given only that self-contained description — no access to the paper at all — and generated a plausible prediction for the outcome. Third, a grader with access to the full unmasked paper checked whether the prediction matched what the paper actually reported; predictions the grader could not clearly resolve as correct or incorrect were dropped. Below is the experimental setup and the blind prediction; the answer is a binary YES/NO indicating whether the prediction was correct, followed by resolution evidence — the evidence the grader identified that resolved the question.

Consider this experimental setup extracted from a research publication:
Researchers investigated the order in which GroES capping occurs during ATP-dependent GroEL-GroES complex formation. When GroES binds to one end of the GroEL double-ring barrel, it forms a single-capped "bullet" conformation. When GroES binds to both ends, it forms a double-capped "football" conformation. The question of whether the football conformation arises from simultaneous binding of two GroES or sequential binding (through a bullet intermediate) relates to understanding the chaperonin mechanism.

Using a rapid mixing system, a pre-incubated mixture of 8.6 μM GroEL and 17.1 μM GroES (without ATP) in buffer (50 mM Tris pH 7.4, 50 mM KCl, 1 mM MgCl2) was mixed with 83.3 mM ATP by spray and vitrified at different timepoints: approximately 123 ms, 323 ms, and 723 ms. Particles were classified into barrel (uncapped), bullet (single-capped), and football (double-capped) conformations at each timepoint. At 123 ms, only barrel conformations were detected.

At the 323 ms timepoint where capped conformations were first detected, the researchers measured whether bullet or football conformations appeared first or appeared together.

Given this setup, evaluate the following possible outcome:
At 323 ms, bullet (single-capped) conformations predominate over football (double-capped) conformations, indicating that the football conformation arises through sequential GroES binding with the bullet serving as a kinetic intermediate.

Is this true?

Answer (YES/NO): YES